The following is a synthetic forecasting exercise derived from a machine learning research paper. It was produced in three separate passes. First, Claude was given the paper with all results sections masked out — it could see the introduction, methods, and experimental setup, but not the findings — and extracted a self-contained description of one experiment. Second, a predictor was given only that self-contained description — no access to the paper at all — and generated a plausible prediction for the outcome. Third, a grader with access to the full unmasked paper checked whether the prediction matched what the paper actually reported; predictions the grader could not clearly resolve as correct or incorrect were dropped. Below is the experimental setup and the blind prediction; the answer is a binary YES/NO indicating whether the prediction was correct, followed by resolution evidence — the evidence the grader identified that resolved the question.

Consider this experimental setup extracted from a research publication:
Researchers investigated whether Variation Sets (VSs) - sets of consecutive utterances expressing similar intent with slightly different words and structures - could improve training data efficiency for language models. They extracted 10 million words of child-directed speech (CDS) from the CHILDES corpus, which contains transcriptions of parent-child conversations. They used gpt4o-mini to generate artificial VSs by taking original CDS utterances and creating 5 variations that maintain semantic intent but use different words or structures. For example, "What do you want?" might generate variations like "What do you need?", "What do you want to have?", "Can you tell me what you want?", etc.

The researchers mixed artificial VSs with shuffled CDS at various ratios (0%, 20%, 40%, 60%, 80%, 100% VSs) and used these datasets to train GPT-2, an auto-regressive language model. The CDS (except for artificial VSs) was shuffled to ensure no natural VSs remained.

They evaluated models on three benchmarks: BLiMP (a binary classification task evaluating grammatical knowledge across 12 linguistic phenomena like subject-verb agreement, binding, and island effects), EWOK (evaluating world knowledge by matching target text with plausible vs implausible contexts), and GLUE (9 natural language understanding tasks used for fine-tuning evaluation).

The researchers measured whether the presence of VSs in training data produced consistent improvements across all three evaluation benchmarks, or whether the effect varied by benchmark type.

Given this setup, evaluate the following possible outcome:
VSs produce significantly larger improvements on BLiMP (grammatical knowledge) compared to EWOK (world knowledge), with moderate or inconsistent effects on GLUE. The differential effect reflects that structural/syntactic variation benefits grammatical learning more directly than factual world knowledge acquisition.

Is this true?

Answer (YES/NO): NO